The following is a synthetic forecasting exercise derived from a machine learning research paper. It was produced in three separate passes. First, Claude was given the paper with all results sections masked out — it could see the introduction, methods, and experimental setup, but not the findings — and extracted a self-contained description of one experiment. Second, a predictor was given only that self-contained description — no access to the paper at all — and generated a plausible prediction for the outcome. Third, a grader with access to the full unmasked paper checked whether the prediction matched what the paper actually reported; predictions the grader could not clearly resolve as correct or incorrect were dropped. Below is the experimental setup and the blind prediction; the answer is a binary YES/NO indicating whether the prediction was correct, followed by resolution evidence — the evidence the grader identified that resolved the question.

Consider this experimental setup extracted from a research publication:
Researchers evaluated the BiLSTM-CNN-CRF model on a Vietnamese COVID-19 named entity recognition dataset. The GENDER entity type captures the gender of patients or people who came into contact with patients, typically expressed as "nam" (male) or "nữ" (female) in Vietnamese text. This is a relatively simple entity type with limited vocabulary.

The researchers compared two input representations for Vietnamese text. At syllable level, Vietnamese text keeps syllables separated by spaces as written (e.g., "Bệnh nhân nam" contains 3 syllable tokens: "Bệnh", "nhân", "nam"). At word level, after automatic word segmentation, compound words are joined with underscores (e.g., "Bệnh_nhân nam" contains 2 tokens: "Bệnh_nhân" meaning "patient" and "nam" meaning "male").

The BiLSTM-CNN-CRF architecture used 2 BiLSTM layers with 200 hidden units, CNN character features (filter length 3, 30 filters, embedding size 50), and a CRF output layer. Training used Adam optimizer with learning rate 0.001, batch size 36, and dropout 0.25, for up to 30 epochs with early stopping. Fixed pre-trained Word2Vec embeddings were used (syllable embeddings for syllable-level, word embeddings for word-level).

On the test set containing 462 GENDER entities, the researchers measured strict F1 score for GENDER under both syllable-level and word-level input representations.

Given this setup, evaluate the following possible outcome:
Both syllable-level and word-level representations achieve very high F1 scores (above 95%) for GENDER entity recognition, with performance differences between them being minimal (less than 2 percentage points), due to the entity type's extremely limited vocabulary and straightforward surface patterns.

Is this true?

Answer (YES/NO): NO